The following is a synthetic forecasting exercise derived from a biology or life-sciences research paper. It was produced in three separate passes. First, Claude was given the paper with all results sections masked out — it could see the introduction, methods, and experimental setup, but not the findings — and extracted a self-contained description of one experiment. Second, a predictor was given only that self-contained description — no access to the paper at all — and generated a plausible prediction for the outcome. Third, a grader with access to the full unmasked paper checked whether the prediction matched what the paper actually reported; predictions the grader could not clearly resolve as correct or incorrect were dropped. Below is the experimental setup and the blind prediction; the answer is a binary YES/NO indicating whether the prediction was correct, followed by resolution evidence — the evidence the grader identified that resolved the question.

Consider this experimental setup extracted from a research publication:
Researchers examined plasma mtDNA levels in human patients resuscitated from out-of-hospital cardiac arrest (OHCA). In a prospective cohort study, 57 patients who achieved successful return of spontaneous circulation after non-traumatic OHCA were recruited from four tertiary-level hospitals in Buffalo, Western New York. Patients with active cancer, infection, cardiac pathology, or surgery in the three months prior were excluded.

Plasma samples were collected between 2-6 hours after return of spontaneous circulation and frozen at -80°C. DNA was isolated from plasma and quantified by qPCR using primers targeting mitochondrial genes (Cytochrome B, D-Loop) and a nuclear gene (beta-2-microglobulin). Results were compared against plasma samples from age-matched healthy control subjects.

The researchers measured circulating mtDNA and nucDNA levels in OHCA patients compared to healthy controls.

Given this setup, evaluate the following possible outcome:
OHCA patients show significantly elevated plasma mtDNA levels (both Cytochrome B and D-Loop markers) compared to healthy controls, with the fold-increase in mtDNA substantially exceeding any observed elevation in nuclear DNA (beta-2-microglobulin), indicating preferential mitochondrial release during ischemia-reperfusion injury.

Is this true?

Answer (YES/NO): YES